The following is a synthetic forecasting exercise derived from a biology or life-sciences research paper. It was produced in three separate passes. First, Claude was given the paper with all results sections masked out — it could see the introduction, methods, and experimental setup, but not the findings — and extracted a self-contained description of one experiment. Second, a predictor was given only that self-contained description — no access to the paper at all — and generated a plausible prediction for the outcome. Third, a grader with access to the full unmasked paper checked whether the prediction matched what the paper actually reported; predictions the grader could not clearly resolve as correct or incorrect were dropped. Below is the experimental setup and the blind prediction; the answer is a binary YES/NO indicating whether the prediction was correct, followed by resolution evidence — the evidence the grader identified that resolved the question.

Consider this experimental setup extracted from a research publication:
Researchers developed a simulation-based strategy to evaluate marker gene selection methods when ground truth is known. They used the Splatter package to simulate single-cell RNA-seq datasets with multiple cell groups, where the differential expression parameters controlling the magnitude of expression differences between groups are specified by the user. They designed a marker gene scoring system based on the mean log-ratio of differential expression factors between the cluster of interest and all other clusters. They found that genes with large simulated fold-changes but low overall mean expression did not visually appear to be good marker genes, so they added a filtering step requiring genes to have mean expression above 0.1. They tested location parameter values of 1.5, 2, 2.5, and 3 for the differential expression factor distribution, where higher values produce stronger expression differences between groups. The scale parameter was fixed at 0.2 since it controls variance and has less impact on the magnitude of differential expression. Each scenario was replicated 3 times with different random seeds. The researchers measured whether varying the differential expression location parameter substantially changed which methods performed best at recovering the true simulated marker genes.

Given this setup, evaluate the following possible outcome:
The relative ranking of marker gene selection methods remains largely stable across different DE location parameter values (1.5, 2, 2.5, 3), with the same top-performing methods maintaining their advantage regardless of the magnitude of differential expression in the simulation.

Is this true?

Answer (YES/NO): YES